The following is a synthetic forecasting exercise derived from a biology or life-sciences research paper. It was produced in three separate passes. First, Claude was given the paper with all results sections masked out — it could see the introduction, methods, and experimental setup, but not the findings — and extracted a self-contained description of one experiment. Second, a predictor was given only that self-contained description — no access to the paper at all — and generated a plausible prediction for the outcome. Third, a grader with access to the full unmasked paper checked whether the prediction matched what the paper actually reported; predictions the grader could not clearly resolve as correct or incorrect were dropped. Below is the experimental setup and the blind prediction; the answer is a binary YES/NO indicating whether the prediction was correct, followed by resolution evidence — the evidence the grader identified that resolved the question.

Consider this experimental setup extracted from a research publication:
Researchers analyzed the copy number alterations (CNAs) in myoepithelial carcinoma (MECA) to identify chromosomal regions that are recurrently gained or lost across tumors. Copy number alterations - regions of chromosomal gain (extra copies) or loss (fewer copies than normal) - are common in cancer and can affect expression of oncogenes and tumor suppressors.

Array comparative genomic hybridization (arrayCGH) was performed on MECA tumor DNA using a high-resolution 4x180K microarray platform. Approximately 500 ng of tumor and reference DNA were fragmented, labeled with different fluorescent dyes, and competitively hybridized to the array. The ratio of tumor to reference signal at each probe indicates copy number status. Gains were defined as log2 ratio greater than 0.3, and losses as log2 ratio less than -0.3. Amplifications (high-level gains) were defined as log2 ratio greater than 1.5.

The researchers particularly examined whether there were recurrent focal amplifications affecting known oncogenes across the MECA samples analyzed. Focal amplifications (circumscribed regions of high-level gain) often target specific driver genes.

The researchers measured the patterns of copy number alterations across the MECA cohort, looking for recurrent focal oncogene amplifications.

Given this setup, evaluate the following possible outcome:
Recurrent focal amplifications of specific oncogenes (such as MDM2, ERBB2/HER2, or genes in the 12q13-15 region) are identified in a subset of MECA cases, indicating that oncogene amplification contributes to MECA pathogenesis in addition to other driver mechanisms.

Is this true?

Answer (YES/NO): NO